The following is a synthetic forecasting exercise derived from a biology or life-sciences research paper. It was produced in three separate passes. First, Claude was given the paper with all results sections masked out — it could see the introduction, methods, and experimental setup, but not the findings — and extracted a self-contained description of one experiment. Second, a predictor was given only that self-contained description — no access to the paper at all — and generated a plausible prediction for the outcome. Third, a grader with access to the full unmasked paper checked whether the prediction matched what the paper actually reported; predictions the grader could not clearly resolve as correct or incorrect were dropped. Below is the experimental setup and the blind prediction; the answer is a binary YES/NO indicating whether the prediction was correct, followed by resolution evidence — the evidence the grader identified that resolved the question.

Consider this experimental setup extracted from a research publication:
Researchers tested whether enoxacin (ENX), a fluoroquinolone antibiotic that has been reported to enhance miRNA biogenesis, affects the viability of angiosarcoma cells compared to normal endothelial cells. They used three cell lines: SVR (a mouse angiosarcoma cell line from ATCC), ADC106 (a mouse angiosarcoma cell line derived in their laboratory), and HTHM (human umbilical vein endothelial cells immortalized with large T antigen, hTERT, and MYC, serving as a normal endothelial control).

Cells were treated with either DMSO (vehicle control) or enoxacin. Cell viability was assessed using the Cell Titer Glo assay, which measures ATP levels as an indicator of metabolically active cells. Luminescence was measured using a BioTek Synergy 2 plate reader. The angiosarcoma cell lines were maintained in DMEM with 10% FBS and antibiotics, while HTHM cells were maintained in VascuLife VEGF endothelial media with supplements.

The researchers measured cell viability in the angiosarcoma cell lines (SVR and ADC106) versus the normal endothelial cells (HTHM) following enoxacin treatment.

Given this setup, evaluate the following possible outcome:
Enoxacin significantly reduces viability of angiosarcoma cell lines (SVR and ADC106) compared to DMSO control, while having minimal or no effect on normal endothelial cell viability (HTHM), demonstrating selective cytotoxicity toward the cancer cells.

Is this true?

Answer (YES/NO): YES